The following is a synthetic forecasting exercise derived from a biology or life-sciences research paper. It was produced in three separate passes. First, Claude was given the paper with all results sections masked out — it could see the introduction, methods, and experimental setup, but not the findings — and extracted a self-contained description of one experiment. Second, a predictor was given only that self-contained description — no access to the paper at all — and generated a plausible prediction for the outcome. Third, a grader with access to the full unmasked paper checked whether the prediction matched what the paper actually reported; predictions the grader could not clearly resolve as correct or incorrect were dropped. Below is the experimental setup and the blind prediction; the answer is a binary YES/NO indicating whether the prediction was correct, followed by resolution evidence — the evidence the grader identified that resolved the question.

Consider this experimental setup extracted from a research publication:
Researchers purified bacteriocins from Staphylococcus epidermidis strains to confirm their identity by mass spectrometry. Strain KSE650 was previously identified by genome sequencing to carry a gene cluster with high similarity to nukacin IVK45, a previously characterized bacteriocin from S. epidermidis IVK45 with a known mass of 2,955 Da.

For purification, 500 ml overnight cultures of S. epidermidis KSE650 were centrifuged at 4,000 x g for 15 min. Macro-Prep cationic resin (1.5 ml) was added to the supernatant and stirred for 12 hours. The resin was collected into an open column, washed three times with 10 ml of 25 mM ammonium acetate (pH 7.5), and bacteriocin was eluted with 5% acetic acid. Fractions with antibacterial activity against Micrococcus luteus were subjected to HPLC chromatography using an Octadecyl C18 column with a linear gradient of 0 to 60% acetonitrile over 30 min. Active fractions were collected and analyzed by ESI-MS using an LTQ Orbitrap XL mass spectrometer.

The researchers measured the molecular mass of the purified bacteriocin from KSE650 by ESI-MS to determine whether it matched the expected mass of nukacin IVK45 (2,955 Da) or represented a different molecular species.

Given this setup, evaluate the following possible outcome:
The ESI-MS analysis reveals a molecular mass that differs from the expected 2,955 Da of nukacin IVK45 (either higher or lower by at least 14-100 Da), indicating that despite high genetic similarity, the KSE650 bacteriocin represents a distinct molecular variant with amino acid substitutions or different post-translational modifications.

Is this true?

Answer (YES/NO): NO